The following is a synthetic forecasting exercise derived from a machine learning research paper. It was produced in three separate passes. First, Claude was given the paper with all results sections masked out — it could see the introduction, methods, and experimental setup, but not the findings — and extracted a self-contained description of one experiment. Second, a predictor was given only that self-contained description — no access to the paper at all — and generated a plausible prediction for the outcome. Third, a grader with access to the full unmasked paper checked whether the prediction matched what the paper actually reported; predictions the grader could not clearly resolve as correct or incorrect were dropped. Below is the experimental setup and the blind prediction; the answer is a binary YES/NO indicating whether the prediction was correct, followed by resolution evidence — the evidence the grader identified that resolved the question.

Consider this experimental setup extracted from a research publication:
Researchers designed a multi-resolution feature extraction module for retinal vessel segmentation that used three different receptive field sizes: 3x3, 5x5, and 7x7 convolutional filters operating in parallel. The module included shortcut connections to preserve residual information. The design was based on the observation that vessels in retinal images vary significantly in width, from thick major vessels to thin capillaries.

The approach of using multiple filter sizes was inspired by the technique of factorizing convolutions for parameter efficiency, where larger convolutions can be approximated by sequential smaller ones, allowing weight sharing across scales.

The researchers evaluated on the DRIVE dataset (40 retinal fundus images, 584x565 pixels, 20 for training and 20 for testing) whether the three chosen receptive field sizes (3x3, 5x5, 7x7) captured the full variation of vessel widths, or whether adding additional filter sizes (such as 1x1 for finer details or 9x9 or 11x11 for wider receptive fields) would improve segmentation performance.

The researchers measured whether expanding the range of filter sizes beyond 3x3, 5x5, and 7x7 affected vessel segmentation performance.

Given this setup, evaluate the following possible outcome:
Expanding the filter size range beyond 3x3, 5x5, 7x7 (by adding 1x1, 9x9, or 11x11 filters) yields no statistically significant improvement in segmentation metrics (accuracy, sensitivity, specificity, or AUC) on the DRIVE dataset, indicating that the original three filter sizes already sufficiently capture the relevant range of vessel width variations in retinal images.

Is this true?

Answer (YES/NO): YES